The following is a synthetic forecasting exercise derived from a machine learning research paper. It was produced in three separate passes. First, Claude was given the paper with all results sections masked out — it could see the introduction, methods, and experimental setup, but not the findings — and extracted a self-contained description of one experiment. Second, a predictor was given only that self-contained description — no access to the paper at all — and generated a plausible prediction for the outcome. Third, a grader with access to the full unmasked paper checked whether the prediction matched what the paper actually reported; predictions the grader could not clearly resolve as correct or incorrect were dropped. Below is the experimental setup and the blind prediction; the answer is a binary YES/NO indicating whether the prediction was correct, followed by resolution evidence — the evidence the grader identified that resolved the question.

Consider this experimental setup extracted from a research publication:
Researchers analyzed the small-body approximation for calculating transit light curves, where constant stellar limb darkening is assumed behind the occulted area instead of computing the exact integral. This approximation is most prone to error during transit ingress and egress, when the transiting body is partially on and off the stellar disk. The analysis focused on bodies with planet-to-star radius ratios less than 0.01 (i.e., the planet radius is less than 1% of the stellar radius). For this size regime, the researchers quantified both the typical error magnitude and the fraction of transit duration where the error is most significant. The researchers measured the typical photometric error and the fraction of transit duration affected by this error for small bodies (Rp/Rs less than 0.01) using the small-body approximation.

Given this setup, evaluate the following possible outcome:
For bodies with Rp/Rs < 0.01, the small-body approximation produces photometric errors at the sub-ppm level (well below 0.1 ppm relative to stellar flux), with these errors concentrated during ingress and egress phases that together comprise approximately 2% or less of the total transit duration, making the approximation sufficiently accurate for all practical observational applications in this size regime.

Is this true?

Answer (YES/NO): NO